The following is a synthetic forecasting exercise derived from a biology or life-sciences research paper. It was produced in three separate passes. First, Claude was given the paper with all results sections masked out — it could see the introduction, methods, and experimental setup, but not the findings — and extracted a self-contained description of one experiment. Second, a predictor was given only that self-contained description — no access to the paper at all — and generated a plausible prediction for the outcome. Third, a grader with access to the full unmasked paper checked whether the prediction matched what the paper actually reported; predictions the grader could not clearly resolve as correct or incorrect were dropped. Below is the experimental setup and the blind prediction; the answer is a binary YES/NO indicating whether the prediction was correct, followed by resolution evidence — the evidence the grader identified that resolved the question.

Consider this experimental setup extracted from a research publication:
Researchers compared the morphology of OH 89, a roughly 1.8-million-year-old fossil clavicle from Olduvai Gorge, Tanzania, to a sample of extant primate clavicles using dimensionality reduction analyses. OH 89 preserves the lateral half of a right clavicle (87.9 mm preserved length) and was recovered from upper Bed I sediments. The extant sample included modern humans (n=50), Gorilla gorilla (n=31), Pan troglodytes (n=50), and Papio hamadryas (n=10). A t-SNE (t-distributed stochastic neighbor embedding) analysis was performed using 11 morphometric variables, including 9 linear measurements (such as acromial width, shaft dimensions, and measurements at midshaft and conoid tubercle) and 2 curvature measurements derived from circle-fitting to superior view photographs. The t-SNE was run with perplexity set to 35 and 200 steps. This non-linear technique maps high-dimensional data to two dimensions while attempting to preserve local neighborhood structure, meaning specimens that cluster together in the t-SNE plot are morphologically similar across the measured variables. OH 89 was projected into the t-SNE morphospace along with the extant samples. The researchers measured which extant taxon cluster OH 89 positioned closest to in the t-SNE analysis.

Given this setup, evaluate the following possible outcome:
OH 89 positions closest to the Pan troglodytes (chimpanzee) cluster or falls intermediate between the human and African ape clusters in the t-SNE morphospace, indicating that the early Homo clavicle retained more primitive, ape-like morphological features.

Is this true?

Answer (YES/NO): NO